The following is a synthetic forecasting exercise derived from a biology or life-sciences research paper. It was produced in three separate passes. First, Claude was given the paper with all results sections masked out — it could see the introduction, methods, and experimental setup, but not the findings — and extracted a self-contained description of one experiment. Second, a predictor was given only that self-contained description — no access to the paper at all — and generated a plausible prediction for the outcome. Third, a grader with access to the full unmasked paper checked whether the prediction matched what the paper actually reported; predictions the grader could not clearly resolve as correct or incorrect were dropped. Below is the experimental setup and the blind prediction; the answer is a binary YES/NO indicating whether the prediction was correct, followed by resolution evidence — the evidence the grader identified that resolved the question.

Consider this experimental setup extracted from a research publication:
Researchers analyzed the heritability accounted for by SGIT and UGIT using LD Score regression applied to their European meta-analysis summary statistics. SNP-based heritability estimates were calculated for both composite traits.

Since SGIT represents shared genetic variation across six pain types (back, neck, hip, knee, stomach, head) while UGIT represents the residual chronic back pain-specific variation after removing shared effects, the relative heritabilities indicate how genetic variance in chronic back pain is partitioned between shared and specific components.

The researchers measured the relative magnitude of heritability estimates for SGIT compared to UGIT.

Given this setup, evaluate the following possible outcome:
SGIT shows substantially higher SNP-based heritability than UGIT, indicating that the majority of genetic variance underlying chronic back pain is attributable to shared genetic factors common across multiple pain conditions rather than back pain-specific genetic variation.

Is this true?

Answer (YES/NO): YES